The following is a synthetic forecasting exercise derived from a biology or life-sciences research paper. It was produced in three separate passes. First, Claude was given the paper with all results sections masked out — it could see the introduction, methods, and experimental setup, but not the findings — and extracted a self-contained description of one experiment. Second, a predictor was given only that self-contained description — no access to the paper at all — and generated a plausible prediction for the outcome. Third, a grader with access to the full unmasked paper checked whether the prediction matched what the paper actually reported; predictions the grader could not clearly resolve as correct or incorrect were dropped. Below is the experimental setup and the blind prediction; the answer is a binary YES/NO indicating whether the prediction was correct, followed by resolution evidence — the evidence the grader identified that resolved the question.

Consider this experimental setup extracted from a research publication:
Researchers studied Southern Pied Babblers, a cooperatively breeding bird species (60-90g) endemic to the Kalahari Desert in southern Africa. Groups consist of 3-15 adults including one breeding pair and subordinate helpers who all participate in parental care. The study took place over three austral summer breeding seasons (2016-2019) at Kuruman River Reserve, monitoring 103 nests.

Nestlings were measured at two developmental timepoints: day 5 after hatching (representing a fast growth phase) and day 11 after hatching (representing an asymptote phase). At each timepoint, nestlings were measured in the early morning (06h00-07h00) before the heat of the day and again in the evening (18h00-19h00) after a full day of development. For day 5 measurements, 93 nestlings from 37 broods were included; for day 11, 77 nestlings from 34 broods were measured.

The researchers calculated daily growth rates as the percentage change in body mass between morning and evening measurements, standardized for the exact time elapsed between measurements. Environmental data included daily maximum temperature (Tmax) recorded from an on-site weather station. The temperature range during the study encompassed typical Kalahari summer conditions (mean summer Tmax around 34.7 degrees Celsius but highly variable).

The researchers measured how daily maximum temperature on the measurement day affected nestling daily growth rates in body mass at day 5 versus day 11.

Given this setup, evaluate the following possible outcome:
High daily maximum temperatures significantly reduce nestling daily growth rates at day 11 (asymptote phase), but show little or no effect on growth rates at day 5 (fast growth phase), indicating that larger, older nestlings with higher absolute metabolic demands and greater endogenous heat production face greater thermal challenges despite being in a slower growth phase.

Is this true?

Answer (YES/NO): NO